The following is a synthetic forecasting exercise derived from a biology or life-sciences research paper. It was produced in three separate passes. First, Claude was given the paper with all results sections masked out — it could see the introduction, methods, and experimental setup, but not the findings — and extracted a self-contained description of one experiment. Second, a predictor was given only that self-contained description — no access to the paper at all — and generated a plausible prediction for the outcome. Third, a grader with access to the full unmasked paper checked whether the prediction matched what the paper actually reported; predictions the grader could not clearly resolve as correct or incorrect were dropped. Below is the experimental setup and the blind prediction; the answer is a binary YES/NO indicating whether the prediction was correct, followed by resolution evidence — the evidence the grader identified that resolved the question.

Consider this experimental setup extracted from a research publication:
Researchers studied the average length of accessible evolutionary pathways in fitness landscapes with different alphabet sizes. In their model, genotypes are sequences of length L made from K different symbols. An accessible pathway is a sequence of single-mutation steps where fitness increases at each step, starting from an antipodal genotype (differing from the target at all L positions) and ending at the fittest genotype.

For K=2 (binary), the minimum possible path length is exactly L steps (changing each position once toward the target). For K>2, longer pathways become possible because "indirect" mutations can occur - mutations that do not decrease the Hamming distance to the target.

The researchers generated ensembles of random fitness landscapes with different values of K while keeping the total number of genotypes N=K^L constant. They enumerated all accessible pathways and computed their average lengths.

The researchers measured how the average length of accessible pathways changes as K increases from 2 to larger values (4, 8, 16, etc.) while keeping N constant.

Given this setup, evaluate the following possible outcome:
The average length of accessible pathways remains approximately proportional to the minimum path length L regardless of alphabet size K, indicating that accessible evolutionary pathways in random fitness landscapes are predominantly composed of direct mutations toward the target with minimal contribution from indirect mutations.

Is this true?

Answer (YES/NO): NO